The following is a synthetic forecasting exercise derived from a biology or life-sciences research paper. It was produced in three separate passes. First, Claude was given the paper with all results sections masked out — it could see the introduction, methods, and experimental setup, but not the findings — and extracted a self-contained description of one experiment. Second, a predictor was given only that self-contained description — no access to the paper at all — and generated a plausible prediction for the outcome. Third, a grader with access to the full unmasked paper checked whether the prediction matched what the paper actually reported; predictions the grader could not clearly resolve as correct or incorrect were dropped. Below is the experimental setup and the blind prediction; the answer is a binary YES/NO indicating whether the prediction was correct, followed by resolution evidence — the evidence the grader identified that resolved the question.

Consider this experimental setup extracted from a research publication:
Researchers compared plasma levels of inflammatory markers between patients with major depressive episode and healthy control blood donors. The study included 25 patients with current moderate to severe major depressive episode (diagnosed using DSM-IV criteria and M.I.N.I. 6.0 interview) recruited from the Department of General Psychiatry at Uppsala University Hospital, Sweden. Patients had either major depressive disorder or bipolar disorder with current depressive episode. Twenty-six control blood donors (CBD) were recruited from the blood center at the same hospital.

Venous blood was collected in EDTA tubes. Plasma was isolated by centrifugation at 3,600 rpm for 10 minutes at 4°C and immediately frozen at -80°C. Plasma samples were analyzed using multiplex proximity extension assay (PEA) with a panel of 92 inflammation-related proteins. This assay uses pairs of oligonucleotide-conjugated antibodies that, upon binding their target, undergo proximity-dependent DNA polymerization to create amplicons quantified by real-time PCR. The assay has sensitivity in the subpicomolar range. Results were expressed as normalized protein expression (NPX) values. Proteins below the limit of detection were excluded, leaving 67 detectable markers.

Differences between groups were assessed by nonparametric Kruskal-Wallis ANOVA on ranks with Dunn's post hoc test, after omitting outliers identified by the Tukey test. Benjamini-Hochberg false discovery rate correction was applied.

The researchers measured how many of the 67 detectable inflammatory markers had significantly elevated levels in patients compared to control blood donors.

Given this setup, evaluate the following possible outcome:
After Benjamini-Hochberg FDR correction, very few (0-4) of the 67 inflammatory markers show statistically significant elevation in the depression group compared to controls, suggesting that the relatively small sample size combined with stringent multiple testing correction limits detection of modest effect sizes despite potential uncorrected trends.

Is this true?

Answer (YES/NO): NO